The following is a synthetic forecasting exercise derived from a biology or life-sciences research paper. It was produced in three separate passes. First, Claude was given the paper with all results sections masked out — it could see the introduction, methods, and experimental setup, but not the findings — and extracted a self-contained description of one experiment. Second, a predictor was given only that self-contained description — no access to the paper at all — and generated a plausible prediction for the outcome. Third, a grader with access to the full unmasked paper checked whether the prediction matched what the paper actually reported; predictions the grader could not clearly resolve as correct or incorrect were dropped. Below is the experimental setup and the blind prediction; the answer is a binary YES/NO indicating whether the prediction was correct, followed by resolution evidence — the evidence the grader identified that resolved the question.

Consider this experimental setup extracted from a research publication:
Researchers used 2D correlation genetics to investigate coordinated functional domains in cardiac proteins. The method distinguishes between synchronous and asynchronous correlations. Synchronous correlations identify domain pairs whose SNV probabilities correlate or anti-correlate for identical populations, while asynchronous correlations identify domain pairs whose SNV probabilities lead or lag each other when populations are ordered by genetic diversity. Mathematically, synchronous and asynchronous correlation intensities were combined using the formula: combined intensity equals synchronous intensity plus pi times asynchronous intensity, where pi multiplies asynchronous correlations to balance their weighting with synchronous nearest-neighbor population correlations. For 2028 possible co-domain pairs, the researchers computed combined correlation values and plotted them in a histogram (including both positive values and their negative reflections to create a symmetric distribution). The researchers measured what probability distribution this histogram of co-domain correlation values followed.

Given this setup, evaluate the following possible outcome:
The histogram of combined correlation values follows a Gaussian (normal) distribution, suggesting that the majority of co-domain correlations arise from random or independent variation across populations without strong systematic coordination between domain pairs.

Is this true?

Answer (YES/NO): YES